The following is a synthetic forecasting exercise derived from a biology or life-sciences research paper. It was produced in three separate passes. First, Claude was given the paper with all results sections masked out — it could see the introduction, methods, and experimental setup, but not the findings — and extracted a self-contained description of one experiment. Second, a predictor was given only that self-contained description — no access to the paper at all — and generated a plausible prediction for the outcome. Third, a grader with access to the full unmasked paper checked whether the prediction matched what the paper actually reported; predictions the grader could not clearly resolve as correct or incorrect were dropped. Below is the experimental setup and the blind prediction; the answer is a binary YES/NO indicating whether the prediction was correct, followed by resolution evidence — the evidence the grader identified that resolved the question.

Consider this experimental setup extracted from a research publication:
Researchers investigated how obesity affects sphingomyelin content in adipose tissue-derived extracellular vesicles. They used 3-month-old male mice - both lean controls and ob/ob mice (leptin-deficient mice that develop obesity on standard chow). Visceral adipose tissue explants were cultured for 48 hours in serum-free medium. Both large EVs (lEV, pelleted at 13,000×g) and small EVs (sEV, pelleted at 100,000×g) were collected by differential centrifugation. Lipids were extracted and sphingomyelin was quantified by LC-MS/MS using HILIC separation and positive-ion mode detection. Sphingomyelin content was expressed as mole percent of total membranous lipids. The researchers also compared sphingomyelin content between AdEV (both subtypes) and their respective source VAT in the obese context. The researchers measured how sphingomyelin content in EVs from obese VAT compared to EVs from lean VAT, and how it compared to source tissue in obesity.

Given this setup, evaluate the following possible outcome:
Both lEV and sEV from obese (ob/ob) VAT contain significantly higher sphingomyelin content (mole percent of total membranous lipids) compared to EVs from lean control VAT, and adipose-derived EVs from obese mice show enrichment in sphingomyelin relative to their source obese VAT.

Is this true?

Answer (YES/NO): YES